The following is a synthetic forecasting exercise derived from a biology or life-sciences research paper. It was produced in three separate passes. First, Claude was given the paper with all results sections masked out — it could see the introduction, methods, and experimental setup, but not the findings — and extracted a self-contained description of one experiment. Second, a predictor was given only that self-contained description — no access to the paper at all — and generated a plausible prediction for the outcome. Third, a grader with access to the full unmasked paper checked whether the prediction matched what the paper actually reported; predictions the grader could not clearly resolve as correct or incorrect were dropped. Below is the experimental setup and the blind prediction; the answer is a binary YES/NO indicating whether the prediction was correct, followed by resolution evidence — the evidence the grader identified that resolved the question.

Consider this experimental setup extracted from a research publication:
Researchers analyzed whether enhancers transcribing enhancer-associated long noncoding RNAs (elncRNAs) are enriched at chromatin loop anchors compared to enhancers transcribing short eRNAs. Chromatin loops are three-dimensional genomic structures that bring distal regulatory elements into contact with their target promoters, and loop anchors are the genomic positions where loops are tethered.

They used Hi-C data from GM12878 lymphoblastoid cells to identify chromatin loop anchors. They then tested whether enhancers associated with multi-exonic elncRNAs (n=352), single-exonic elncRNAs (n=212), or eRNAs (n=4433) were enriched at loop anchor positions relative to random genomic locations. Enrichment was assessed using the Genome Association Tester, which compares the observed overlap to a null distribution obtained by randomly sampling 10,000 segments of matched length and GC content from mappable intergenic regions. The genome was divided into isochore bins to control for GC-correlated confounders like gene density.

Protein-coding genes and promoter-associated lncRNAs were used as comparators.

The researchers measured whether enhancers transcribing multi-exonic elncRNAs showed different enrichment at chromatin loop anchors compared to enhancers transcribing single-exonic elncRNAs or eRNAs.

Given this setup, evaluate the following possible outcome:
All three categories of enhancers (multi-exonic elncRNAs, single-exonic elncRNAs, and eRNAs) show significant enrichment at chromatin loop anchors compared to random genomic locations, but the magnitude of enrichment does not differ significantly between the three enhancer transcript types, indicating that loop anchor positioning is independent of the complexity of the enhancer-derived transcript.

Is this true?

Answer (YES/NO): NO